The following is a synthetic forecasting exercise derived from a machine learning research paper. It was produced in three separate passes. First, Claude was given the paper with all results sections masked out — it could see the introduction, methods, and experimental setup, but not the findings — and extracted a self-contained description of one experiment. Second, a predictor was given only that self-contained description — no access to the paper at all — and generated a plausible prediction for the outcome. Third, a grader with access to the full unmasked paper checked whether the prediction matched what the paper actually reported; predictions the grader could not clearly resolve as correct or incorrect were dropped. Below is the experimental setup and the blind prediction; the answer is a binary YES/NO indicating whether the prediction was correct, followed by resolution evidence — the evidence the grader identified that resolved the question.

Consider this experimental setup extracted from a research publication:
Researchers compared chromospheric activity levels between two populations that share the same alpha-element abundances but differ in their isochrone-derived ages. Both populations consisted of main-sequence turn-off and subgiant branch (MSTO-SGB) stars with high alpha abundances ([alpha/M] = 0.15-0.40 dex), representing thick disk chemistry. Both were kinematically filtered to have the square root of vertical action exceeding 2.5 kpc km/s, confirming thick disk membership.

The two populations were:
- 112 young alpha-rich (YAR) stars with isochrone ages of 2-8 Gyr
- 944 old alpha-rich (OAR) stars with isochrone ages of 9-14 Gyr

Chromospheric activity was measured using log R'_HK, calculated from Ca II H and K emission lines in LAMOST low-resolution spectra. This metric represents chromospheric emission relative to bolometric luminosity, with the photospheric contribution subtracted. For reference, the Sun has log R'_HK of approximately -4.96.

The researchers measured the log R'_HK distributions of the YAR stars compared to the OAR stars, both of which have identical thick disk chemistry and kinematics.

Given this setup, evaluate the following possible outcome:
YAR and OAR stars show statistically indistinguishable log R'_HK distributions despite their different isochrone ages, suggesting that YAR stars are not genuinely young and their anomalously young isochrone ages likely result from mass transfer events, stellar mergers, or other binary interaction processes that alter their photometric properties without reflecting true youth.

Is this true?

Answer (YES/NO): NO